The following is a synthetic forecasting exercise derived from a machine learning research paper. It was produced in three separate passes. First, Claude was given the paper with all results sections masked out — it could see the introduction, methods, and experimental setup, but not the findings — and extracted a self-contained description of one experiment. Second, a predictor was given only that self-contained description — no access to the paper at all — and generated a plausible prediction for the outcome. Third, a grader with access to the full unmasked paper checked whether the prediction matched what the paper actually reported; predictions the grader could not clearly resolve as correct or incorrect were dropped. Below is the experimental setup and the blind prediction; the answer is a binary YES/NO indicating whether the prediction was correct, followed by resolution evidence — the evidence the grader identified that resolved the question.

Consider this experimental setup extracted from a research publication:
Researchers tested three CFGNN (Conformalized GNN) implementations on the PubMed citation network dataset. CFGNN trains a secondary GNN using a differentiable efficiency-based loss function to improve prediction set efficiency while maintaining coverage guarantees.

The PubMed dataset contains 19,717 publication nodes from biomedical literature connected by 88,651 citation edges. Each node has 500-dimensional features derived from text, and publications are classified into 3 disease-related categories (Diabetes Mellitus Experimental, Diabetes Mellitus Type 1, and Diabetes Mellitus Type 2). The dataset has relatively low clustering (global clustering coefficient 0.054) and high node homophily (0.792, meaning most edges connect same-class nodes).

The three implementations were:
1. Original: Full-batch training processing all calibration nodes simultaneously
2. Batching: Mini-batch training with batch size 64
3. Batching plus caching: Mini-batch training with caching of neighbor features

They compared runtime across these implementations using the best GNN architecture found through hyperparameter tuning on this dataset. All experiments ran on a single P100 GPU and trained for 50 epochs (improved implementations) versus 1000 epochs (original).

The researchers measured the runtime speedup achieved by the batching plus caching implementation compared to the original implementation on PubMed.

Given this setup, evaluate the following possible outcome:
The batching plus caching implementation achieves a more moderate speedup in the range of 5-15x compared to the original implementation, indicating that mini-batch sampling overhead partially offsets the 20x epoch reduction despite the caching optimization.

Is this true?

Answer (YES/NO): YES